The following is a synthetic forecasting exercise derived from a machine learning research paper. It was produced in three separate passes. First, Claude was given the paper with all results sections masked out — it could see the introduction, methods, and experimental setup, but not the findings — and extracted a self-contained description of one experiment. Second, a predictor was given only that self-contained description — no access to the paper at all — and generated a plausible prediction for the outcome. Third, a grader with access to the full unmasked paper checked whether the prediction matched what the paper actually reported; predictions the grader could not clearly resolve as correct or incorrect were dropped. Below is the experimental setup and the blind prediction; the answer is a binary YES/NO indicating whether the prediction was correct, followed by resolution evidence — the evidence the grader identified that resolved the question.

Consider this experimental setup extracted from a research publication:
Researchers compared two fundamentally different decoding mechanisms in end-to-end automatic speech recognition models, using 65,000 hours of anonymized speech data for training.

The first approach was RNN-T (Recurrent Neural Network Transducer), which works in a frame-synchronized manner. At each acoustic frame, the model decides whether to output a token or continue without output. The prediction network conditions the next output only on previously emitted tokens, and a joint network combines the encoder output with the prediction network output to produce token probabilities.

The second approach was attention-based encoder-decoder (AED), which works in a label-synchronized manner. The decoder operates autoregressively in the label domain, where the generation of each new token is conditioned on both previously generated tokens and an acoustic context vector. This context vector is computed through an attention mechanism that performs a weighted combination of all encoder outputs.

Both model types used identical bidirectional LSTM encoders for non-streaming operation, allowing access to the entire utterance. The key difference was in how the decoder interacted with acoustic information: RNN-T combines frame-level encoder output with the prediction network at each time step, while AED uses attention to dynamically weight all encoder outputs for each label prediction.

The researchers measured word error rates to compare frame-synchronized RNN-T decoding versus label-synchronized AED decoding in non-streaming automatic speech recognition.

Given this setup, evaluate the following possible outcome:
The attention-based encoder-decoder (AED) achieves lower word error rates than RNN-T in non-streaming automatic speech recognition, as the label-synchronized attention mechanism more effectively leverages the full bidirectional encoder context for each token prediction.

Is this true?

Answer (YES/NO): YES